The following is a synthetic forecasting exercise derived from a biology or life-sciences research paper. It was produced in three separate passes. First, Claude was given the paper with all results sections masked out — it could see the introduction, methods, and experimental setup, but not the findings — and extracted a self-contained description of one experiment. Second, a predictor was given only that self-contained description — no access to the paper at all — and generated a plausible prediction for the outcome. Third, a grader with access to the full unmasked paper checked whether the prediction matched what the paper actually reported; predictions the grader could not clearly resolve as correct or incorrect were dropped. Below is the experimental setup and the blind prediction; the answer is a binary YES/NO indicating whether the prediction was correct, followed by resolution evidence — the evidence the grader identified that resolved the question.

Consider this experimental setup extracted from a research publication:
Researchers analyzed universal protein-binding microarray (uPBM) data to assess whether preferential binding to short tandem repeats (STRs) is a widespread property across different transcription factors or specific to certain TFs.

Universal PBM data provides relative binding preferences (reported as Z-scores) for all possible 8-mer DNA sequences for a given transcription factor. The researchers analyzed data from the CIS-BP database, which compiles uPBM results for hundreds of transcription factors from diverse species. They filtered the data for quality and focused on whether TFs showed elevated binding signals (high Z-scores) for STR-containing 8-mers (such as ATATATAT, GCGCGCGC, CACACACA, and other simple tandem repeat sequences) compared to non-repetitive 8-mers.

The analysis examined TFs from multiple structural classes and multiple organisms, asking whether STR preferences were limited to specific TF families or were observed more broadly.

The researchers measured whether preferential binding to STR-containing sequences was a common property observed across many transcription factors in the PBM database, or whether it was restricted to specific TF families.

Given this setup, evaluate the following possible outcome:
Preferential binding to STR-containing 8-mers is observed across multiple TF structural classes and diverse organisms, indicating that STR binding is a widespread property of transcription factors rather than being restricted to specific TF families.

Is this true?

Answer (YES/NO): YES